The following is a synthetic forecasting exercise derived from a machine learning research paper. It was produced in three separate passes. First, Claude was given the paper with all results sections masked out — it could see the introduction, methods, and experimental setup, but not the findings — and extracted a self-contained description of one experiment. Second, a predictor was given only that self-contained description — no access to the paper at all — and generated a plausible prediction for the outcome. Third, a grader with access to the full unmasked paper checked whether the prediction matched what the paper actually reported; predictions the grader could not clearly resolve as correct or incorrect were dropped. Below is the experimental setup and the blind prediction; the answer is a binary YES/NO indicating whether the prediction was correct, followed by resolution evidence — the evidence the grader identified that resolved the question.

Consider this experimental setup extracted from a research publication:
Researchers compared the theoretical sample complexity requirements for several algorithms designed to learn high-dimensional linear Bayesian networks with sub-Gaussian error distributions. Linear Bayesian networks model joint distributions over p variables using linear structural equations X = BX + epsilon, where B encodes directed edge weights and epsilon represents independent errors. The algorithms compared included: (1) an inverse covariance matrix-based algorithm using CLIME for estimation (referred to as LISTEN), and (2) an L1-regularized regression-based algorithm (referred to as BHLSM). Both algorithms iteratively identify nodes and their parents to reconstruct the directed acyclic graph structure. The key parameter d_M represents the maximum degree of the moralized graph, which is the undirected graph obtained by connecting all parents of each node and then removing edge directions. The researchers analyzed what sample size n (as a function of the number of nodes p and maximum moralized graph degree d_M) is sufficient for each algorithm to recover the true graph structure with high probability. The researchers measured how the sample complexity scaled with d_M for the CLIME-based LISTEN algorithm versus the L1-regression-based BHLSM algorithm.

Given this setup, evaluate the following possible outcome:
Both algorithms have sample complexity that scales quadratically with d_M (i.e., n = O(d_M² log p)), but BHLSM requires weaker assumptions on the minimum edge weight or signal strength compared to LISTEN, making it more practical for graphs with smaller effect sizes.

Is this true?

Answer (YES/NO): NO